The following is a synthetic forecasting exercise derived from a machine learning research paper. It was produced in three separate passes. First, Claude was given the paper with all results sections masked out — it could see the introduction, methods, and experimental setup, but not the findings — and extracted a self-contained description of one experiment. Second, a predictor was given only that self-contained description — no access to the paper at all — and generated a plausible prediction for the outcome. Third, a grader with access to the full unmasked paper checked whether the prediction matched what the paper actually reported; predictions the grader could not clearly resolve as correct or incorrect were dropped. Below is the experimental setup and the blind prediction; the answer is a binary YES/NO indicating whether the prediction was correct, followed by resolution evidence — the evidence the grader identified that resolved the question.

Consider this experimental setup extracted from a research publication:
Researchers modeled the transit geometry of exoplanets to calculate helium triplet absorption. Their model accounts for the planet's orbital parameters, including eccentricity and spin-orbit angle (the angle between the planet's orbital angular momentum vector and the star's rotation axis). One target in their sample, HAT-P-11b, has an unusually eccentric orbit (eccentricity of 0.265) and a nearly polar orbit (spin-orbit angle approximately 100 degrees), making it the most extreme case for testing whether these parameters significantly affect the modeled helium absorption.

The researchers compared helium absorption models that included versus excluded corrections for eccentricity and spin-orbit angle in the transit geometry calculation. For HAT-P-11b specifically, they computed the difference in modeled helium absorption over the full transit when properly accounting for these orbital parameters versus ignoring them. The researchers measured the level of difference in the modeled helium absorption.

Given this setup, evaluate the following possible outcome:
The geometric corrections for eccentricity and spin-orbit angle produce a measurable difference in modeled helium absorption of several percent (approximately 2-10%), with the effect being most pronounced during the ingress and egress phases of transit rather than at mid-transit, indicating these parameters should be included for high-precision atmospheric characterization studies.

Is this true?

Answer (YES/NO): NO